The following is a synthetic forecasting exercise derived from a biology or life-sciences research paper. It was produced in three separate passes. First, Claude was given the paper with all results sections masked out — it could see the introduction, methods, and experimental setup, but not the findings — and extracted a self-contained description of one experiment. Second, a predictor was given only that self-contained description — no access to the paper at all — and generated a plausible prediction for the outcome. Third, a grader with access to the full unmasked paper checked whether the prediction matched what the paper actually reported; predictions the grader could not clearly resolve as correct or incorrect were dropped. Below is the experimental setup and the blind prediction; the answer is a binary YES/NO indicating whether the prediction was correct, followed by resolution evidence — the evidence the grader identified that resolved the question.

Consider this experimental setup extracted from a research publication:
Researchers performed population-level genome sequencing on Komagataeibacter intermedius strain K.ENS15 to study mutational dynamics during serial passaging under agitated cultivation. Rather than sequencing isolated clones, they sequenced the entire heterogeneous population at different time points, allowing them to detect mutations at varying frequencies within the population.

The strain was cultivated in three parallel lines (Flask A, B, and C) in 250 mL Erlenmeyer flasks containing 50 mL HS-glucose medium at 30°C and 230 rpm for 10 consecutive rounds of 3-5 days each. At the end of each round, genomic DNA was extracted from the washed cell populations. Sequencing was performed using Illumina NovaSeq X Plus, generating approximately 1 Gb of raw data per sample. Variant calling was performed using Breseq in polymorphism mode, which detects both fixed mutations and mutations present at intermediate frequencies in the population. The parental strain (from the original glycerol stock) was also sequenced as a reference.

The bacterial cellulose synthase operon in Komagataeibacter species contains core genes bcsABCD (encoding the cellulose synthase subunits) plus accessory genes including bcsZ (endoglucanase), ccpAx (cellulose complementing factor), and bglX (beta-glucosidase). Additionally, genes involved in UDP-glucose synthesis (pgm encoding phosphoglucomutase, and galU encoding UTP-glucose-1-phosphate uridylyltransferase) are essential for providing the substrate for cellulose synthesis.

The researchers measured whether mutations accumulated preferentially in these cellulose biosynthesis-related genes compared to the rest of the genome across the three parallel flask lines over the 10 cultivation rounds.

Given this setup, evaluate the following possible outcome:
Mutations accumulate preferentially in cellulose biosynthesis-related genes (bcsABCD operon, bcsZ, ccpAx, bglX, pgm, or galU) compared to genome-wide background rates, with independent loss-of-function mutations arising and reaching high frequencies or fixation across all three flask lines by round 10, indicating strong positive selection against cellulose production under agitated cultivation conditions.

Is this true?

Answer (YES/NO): NO